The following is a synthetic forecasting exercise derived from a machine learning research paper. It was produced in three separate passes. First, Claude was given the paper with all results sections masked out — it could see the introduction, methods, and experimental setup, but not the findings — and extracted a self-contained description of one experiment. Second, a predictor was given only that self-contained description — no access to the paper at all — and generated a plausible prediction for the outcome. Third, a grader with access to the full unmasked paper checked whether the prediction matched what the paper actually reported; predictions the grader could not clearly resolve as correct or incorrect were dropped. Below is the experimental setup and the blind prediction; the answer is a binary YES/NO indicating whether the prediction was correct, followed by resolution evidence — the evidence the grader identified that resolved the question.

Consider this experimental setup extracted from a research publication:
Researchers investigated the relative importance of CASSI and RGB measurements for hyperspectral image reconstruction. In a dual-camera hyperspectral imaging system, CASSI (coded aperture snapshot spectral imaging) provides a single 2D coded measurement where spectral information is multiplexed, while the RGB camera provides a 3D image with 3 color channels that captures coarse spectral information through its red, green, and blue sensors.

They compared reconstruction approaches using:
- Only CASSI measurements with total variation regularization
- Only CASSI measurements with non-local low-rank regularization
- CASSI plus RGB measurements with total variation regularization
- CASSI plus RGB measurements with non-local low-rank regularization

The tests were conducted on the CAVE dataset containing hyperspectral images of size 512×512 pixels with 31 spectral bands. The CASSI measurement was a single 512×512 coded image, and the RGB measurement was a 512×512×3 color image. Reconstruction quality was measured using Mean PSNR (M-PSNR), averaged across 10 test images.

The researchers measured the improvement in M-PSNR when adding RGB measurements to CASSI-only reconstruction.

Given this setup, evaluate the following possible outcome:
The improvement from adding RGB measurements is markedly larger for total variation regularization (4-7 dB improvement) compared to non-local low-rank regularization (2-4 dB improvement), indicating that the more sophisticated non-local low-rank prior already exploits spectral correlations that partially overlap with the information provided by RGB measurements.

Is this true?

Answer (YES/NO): NO